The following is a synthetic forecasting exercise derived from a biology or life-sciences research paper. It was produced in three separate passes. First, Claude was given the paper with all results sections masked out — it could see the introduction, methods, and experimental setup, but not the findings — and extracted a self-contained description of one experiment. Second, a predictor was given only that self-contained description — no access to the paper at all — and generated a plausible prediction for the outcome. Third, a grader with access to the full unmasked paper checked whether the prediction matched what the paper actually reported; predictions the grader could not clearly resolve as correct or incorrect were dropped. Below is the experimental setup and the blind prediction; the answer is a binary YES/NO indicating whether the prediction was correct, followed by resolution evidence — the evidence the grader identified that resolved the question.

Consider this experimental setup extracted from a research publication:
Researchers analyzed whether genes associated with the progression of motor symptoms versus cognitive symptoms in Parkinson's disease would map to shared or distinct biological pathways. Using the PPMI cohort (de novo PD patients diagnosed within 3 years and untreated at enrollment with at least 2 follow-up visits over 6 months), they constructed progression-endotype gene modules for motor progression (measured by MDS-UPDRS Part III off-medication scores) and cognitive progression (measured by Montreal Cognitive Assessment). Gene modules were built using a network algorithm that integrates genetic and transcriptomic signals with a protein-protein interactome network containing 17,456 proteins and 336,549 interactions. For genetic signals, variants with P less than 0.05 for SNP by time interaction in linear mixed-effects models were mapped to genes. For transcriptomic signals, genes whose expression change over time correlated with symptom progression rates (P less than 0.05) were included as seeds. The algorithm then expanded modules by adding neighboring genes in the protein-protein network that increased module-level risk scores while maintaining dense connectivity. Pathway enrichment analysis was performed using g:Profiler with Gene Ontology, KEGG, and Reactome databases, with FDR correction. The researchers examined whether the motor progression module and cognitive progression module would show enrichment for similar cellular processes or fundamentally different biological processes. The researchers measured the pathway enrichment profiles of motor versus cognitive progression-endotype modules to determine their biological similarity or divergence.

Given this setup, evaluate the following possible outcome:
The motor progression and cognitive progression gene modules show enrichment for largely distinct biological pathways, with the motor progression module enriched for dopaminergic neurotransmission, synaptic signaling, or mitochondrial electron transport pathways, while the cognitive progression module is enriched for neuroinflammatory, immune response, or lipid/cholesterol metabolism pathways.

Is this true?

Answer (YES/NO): NO